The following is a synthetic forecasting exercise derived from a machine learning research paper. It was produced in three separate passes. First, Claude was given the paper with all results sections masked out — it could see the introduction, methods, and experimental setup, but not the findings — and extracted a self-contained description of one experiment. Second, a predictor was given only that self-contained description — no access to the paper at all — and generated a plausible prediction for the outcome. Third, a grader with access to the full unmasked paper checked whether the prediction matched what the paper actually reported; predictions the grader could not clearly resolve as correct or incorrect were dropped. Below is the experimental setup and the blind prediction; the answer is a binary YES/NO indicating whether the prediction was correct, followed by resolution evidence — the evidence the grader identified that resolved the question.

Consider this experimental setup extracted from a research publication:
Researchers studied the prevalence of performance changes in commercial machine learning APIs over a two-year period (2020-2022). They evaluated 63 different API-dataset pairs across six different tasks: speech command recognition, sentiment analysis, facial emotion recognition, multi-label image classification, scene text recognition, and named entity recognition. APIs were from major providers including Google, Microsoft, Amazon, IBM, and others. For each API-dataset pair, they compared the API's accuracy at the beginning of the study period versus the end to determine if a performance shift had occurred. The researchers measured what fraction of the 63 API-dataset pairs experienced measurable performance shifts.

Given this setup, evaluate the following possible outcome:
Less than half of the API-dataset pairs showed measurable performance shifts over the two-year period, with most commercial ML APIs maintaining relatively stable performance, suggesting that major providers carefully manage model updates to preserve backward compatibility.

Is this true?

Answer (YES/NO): NO